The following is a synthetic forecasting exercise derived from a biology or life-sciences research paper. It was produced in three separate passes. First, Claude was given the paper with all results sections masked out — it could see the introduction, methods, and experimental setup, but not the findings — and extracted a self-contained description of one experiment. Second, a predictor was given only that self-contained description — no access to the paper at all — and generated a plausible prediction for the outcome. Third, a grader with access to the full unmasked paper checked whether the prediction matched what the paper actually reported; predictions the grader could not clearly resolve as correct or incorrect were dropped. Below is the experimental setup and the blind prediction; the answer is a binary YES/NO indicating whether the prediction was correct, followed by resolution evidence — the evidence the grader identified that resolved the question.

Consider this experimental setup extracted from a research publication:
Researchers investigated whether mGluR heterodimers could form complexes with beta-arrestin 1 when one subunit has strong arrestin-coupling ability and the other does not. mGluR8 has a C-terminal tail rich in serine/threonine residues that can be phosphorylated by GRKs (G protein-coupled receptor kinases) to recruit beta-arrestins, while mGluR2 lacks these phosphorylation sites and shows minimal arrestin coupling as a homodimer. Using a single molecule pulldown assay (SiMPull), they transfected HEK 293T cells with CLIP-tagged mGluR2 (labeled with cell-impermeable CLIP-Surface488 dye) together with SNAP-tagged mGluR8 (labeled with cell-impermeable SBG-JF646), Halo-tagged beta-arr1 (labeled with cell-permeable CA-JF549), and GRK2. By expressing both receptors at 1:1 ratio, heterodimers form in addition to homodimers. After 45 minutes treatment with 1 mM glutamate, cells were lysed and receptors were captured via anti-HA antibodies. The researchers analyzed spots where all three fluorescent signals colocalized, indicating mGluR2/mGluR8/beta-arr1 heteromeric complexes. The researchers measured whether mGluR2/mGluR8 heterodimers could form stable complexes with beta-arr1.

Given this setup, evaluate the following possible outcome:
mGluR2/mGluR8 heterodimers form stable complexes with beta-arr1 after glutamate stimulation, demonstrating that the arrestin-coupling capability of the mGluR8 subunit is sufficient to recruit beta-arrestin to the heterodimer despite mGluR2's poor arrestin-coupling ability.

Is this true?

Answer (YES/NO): YES